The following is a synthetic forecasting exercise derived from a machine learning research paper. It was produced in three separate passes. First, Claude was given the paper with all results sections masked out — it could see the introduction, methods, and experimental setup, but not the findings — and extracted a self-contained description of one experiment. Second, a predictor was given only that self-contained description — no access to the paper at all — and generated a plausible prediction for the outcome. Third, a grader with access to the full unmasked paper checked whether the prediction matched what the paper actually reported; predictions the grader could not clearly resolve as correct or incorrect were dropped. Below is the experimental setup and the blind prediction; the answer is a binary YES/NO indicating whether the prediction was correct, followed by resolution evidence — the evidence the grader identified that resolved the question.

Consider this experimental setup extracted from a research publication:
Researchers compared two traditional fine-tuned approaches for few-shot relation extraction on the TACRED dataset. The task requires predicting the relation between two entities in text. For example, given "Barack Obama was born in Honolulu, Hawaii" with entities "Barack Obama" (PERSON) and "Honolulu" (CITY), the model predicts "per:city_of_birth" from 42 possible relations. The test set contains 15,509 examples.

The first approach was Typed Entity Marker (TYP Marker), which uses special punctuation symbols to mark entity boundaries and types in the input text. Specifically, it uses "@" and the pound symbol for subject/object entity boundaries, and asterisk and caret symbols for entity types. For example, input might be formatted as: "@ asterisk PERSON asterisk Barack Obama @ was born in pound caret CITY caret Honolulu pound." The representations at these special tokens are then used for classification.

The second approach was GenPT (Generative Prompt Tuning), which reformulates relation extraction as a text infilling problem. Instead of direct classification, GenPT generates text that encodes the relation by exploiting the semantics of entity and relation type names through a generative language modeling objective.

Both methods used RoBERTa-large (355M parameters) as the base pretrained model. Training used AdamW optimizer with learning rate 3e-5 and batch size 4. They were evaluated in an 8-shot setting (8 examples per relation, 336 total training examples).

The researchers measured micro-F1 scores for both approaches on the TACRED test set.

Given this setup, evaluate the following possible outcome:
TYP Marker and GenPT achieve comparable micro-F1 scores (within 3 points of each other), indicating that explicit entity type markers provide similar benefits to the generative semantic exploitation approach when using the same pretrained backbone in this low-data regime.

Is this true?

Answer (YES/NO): NO